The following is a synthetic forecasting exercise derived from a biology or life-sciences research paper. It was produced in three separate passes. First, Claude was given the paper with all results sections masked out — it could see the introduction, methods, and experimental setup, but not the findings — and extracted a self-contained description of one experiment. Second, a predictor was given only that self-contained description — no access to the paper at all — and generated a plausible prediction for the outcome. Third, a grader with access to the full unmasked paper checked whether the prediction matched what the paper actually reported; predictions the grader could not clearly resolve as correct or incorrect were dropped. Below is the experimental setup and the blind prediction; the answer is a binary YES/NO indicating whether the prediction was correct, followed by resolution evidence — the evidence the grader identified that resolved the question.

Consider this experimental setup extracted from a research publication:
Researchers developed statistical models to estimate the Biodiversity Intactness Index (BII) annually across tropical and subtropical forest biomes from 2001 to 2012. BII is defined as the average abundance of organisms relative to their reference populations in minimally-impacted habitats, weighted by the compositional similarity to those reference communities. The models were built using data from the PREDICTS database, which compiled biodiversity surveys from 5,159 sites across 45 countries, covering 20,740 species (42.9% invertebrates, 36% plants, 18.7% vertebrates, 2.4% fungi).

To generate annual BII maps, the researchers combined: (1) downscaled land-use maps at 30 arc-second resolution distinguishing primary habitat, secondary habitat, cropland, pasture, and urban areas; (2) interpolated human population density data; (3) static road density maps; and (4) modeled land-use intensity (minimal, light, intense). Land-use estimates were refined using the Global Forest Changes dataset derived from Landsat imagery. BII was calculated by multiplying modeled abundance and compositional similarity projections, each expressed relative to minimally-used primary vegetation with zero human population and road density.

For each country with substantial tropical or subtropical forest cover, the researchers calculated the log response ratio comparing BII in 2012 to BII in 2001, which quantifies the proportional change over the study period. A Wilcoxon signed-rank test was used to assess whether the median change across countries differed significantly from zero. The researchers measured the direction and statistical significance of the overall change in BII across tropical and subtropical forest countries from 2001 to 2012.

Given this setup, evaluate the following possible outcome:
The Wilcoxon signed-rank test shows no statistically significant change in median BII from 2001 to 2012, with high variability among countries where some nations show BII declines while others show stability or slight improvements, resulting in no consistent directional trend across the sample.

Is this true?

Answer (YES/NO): NO